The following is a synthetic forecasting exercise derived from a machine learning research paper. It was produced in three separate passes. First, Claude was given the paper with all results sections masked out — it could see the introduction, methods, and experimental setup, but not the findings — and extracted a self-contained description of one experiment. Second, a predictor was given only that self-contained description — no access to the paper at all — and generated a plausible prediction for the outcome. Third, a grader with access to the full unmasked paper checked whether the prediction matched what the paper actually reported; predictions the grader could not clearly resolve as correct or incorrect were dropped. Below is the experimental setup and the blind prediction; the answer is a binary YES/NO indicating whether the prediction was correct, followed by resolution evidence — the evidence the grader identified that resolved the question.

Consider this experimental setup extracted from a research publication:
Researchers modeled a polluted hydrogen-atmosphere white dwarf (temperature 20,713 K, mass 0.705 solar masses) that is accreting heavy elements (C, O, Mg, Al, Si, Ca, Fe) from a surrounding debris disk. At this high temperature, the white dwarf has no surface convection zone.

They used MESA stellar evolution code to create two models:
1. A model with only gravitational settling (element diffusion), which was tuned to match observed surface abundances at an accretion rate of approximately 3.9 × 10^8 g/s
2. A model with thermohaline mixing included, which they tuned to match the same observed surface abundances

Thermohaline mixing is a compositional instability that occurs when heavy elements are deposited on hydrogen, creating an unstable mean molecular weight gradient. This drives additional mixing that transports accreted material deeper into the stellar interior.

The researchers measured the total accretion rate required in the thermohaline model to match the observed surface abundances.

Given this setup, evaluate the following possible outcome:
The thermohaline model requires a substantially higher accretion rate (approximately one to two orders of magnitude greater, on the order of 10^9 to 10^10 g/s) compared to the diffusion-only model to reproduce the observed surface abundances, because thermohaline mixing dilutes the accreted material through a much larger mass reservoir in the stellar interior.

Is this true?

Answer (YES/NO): NO